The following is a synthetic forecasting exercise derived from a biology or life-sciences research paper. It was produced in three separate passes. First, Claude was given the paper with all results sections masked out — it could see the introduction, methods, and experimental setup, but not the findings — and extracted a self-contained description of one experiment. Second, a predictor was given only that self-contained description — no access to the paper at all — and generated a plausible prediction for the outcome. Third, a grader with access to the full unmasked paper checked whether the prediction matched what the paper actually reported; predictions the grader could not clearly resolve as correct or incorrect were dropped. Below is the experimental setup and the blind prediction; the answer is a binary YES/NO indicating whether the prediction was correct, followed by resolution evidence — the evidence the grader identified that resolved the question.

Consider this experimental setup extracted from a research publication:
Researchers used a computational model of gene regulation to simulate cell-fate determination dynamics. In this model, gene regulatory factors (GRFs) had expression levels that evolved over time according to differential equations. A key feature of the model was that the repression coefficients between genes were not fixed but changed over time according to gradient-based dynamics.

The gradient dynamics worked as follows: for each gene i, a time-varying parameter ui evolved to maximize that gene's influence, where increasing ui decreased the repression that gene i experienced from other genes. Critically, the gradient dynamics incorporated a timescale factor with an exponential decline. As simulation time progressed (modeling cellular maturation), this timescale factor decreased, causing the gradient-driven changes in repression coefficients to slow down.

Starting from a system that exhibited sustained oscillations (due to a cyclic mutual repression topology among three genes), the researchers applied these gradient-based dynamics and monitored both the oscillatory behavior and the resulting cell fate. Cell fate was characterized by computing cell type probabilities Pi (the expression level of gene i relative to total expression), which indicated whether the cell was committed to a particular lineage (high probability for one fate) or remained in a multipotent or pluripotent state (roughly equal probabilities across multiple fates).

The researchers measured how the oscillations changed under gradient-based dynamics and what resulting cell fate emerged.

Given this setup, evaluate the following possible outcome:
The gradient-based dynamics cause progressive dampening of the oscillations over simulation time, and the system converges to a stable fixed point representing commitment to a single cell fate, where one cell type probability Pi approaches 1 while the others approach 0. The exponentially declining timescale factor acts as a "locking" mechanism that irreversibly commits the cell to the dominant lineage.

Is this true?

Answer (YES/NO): NO